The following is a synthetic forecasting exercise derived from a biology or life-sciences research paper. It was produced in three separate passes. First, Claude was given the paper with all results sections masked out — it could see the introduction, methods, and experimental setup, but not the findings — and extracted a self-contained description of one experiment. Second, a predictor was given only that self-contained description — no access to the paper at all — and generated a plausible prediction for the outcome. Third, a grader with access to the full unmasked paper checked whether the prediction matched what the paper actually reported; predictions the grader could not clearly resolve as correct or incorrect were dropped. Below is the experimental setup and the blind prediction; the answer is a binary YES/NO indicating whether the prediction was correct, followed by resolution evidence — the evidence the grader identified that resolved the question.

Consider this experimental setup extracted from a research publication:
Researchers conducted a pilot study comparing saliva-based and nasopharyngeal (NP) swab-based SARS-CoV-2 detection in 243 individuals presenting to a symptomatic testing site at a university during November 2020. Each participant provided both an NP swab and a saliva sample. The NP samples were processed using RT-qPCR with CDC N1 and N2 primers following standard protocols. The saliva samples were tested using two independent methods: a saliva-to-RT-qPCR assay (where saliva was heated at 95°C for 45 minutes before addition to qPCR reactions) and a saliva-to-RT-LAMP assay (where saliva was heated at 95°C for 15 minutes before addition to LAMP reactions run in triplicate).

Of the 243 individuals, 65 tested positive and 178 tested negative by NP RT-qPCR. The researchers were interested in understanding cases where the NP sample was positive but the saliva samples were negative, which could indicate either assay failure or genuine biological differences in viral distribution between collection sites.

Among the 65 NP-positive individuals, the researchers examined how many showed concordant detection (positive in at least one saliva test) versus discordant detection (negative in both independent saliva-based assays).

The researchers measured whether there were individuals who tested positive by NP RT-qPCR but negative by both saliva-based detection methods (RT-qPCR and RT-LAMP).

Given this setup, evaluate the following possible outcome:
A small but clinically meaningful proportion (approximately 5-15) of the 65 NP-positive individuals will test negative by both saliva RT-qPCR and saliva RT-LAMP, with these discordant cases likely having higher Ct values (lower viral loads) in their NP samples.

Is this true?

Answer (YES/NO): NO